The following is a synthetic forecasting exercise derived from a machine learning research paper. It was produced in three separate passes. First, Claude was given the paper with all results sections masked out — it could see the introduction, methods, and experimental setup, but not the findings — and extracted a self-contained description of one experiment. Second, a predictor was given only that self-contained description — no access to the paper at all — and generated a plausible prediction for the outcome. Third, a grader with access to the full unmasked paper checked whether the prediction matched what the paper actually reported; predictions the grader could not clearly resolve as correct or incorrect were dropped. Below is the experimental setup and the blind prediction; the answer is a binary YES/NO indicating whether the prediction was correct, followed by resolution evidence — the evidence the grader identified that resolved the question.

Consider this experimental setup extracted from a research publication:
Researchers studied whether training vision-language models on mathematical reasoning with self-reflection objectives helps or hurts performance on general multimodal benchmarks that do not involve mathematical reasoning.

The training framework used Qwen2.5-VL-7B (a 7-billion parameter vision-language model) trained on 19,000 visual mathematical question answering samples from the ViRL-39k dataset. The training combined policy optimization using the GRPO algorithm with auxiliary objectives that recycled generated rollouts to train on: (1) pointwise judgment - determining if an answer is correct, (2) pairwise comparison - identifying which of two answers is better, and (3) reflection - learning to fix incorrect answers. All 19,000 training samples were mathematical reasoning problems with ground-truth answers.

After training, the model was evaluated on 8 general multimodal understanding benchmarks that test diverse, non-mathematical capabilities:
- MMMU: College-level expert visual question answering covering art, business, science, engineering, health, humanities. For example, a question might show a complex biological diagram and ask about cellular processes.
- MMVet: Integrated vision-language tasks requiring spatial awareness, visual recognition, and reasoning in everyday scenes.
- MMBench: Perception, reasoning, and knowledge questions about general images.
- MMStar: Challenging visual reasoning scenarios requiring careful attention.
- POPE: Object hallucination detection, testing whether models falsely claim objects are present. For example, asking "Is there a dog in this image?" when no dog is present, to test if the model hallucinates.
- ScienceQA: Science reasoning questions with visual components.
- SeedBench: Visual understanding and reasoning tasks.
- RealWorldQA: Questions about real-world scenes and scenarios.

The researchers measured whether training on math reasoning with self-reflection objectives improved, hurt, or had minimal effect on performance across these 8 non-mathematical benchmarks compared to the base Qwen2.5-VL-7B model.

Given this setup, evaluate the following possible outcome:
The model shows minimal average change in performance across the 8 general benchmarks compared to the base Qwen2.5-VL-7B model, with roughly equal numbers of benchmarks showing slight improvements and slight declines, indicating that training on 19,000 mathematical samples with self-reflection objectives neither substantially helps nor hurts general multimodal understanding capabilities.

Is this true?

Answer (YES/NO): NO